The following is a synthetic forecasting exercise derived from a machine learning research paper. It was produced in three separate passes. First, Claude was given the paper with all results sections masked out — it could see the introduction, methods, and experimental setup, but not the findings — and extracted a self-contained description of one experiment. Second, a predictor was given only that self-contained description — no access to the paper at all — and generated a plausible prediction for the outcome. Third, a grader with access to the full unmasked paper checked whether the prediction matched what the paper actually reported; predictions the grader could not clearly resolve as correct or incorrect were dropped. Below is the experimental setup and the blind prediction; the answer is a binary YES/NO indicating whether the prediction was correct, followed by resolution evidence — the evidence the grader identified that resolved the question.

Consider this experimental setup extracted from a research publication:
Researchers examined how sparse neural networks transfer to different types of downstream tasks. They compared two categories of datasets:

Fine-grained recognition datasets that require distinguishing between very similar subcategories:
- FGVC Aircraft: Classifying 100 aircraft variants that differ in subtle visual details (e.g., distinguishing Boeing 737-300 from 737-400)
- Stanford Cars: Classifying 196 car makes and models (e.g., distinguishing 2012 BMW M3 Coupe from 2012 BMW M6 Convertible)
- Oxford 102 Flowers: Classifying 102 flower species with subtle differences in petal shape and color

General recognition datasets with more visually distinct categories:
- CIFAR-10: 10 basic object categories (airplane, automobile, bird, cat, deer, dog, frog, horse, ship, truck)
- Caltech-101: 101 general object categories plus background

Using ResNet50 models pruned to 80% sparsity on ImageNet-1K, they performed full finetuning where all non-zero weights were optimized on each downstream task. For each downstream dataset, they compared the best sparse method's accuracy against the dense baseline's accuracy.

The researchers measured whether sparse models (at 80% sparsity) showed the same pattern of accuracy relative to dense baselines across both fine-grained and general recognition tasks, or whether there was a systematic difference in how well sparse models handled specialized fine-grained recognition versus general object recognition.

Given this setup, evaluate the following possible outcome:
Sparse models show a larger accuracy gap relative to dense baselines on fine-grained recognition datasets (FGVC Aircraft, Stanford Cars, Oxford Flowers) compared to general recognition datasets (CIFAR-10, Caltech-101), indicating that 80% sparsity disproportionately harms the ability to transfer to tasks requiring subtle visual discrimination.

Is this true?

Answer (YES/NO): NO